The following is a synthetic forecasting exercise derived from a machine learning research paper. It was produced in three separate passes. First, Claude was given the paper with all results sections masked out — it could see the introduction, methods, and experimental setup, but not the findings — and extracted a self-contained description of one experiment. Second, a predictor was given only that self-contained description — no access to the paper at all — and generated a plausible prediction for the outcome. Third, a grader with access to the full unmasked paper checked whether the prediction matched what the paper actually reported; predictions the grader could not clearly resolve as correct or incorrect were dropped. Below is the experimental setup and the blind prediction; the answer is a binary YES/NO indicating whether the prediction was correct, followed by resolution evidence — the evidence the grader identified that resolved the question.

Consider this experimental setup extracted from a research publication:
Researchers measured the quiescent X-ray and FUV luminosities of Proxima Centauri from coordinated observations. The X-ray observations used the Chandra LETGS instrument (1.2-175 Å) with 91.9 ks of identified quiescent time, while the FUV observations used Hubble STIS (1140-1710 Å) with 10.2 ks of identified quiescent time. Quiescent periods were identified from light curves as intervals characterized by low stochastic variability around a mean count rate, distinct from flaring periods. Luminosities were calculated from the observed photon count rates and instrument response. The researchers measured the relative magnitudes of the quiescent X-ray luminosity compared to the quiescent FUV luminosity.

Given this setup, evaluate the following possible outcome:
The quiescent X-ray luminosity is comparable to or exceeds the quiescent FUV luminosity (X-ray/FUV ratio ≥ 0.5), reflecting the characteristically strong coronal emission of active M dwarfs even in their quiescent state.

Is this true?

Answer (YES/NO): YES